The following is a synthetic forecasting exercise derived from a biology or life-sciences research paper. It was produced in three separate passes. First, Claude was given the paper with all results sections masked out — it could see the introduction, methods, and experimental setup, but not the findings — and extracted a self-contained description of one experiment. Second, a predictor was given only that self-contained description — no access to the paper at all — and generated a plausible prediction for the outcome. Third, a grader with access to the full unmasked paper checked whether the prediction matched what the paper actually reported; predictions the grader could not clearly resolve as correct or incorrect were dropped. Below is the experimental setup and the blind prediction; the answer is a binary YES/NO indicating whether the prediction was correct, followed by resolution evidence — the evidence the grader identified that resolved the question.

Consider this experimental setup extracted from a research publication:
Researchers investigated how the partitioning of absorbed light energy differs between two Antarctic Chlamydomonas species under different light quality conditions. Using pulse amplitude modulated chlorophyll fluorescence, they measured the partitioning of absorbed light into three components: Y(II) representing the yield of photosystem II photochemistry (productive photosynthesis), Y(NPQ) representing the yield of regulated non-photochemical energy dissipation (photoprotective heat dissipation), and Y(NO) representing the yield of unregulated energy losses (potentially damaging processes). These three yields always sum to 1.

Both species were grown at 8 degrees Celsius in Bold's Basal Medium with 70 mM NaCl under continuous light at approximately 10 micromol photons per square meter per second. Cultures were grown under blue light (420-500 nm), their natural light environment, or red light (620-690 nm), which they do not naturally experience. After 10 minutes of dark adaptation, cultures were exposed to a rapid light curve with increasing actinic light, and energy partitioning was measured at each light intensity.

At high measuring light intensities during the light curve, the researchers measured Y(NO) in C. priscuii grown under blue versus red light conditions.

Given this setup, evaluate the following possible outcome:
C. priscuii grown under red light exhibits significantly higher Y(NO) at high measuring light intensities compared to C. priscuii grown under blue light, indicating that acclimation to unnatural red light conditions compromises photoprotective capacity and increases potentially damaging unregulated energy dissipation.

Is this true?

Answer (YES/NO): NO